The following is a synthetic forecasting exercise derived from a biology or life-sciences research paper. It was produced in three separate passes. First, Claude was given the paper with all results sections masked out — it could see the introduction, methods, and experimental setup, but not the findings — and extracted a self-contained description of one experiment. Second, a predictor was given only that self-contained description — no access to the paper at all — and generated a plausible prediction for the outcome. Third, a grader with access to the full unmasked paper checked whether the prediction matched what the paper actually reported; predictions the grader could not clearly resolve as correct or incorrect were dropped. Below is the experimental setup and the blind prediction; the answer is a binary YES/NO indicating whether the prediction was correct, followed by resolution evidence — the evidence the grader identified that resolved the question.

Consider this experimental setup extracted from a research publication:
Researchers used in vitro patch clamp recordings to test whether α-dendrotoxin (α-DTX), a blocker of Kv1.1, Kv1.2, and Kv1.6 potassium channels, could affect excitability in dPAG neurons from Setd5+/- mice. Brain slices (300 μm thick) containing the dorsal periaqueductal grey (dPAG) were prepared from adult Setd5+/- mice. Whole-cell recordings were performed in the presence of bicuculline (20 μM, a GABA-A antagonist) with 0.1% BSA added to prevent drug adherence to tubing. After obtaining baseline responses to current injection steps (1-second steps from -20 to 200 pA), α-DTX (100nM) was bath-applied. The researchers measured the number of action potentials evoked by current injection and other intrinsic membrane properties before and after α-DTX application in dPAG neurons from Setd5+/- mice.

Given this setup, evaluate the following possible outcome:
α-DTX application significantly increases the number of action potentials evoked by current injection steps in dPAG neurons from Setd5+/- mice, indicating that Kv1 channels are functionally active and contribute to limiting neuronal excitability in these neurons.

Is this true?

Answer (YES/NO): YES